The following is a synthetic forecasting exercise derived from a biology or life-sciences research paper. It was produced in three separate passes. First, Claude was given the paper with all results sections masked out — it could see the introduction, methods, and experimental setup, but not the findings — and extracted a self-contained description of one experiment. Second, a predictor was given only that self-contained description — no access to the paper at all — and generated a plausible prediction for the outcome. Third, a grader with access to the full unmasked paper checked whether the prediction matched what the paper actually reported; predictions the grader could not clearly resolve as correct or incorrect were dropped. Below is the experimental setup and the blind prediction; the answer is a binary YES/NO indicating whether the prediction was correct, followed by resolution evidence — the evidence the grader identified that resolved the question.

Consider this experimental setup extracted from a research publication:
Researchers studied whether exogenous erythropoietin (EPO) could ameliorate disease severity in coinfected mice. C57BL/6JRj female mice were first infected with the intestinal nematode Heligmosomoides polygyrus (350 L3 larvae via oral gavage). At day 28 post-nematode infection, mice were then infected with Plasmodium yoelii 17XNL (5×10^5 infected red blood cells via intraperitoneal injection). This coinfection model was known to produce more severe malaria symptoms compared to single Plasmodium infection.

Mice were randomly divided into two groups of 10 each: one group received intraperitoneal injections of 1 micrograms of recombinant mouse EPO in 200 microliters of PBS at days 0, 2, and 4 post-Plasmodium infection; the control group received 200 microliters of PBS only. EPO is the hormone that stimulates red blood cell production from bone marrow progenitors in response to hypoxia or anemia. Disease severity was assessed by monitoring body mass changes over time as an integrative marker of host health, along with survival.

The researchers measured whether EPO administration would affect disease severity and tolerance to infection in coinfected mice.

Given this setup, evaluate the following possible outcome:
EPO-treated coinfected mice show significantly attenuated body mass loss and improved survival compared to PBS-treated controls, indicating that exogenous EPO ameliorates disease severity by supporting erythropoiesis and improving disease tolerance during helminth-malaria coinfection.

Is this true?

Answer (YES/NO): NO